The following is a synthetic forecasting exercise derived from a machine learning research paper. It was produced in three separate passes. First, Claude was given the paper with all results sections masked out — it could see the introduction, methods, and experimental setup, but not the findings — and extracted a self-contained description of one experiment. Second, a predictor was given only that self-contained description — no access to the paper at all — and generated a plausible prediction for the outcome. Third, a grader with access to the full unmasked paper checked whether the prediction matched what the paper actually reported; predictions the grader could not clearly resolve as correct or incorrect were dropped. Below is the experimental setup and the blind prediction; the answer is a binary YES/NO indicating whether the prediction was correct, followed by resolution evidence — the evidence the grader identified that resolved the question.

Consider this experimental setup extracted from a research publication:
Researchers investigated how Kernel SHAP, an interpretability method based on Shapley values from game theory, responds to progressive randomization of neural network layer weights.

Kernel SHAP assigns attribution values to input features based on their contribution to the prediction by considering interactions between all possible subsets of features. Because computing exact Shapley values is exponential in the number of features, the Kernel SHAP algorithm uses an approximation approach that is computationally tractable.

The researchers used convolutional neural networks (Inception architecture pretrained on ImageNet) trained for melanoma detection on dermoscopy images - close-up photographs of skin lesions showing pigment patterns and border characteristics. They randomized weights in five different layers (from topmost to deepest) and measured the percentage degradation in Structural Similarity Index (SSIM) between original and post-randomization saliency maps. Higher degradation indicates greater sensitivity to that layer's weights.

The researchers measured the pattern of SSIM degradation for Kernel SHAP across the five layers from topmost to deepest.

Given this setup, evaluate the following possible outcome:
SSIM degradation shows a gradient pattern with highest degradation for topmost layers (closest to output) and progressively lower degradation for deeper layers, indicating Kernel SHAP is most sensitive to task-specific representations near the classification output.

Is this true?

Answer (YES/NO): NO